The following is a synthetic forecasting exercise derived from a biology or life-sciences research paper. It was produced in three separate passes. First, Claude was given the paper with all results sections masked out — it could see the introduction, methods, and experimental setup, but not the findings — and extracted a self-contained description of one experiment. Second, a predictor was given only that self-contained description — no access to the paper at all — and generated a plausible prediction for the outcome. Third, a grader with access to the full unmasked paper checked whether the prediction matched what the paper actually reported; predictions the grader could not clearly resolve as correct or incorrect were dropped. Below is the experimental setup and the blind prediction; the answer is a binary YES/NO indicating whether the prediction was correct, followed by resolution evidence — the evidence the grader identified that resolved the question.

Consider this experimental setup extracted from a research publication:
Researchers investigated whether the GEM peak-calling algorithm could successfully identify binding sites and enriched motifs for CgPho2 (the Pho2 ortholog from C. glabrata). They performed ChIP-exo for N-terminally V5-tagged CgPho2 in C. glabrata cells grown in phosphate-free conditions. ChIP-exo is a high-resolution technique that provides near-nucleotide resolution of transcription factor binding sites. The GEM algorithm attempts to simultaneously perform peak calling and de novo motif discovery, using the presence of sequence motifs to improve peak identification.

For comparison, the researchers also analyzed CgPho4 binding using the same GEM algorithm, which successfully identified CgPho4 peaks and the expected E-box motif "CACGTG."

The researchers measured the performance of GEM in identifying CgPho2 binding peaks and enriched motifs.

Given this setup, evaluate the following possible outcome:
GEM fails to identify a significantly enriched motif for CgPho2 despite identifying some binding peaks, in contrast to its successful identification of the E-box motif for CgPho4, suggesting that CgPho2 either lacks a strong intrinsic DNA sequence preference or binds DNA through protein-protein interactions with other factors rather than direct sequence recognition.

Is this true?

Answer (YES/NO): YES